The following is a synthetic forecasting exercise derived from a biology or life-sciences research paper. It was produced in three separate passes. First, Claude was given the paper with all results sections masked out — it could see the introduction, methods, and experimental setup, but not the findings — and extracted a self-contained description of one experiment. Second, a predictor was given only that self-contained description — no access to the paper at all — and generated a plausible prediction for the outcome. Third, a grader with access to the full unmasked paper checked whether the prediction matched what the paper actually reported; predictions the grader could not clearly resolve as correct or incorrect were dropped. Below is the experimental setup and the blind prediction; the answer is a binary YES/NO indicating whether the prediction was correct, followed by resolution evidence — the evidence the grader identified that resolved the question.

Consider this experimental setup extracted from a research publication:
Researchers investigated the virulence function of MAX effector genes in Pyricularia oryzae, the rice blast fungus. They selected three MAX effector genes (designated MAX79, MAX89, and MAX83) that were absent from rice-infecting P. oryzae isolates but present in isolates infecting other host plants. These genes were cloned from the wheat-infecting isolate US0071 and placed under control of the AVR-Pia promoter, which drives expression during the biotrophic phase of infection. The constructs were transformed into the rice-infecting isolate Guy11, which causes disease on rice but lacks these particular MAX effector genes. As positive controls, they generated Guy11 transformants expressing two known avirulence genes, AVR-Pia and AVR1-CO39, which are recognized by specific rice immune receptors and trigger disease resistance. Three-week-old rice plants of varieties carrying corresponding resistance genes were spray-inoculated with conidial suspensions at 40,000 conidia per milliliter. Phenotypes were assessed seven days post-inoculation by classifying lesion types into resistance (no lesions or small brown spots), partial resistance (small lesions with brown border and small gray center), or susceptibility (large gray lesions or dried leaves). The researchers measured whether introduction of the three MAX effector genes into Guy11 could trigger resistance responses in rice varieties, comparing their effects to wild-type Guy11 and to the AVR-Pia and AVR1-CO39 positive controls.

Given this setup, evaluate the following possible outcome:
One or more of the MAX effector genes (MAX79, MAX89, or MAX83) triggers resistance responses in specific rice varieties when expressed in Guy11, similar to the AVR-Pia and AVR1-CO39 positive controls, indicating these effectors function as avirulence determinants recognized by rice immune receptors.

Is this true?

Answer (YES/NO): NO